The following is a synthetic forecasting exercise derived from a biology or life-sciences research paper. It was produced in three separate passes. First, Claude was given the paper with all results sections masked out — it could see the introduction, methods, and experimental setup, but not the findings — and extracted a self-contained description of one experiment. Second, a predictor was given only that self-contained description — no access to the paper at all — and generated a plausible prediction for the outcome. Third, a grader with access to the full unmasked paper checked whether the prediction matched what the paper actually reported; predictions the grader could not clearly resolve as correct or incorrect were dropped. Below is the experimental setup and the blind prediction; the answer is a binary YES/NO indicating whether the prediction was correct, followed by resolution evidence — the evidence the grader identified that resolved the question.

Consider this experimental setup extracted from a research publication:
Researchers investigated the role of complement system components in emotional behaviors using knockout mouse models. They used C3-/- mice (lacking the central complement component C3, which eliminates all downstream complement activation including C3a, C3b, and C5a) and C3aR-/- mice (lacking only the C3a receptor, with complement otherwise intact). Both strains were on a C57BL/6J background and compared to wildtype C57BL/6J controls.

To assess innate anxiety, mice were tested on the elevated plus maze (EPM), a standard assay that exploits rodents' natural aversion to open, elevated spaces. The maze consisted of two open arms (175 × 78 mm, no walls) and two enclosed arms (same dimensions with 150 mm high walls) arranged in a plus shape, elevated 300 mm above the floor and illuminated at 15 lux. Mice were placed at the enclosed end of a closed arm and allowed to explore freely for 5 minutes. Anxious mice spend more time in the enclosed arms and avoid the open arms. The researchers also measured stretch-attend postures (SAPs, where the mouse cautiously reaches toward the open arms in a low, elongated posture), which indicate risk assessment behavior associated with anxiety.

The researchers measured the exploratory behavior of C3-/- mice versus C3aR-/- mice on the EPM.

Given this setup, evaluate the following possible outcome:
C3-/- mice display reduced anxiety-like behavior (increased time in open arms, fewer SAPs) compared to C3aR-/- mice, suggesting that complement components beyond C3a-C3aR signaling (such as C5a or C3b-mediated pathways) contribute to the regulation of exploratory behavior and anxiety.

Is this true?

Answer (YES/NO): NO